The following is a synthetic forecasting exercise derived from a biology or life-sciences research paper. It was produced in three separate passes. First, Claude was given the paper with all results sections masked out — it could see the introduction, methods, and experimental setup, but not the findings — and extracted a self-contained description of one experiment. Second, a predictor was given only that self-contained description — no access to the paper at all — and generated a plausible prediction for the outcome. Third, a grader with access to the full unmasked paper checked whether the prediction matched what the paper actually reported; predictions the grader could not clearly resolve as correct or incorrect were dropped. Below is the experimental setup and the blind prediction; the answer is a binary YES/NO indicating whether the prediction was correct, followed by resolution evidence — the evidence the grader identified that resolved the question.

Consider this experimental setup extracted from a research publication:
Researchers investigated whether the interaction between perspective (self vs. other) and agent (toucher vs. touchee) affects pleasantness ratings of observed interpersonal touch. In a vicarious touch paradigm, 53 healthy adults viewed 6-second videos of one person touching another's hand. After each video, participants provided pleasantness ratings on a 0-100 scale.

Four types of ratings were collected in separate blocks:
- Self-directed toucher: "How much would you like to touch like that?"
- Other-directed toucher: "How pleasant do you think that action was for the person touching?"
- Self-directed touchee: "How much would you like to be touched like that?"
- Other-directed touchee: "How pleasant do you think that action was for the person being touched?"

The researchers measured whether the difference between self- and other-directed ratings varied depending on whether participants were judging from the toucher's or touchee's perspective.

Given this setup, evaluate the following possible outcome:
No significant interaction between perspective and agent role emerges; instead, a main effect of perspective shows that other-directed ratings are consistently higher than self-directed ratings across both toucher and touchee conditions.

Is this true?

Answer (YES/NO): YES